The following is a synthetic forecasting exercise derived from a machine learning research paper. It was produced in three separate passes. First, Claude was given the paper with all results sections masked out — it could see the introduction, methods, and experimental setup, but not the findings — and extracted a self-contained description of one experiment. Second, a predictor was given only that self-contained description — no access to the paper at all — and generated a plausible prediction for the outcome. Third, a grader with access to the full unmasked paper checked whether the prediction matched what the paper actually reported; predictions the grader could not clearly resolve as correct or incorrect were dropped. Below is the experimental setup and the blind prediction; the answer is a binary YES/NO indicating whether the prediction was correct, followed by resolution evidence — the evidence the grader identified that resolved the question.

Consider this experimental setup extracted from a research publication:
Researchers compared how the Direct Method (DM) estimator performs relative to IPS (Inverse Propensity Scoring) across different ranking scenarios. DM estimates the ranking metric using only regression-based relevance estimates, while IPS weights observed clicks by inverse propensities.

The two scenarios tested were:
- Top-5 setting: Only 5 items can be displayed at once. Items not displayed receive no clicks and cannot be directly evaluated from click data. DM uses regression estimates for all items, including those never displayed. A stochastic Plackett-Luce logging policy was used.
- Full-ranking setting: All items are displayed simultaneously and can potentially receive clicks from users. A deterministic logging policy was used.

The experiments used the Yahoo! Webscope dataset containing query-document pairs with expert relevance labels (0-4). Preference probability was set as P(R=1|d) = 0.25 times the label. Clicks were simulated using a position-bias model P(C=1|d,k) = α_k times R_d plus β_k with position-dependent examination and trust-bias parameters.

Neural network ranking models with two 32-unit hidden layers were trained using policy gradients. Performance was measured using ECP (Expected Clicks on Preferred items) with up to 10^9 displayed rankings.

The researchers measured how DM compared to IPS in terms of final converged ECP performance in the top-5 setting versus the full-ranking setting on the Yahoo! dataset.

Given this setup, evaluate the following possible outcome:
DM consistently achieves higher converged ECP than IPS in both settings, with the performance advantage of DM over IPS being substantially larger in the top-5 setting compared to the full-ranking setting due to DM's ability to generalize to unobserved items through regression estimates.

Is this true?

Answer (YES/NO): NO